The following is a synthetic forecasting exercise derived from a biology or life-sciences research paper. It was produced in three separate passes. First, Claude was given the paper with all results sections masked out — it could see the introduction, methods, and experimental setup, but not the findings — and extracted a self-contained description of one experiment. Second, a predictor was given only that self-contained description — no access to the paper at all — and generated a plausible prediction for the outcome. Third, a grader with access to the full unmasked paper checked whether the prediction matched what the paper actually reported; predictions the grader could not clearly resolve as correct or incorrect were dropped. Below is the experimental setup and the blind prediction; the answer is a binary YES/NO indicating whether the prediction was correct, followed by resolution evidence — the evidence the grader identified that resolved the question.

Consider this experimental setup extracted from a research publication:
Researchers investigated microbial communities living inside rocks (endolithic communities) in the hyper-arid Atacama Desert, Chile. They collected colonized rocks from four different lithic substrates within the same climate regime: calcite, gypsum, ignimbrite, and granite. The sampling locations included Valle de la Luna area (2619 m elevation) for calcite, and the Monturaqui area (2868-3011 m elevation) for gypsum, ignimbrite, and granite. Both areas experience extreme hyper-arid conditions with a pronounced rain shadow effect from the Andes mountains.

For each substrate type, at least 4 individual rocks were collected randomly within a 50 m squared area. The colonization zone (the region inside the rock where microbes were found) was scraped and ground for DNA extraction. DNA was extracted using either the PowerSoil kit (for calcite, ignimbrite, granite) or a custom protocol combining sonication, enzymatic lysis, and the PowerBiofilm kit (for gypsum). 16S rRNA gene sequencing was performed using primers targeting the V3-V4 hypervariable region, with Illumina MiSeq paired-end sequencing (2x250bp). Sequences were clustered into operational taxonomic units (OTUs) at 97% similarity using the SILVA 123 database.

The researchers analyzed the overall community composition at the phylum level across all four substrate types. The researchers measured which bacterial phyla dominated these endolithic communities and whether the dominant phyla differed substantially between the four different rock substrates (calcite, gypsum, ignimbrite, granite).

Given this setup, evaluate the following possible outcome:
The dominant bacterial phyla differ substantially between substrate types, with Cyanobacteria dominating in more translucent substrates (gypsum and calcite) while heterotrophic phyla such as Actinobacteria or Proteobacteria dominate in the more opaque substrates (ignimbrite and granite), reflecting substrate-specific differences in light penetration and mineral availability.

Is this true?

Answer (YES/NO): NO